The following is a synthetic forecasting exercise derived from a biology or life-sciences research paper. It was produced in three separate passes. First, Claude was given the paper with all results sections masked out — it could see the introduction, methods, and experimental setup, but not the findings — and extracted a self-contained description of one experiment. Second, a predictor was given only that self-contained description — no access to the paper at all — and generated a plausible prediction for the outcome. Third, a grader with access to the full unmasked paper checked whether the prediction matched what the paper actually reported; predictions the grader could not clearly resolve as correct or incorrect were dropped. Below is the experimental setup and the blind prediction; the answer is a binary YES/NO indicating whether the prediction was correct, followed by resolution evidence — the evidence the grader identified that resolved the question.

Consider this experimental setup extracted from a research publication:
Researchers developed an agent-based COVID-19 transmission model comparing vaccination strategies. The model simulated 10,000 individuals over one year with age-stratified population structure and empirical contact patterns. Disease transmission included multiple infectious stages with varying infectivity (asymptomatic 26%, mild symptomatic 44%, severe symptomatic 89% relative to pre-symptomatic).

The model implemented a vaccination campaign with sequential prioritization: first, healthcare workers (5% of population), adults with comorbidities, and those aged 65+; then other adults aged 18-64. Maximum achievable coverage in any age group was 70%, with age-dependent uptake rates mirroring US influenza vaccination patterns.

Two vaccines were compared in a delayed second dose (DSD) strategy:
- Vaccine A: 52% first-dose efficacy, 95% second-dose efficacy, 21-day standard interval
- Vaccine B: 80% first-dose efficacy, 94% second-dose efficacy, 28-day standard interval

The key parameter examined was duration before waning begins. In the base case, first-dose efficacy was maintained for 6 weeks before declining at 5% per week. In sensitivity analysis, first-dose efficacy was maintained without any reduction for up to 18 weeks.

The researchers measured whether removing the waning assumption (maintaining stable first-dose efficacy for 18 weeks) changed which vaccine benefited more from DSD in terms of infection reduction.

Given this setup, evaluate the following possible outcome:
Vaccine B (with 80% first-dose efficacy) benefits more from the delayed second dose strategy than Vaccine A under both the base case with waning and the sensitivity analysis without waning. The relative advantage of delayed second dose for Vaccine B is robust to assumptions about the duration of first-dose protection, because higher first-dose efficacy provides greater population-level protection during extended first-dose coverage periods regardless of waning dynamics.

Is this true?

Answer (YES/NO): NO